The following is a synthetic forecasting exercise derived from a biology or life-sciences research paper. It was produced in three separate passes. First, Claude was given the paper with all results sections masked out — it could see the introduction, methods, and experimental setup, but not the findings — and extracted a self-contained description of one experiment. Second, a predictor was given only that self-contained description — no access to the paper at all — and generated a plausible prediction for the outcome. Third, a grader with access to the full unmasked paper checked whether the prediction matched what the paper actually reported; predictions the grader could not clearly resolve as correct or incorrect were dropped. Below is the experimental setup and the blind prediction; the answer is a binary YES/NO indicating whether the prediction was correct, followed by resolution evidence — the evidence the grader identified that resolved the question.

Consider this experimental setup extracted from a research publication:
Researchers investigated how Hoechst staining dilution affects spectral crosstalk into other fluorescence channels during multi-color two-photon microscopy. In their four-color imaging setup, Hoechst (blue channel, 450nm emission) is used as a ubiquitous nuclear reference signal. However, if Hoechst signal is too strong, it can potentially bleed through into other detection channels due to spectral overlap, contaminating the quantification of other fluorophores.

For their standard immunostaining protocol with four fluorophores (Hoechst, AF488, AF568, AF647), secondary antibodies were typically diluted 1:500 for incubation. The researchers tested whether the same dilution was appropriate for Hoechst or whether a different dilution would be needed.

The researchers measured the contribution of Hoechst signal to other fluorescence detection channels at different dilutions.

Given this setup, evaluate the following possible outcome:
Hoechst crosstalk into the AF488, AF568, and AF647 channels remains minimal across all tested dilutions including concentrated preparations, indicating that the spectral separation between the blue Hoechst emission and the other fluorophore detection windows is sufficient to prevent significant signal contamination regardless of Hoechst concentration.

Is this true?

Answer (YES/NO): NO